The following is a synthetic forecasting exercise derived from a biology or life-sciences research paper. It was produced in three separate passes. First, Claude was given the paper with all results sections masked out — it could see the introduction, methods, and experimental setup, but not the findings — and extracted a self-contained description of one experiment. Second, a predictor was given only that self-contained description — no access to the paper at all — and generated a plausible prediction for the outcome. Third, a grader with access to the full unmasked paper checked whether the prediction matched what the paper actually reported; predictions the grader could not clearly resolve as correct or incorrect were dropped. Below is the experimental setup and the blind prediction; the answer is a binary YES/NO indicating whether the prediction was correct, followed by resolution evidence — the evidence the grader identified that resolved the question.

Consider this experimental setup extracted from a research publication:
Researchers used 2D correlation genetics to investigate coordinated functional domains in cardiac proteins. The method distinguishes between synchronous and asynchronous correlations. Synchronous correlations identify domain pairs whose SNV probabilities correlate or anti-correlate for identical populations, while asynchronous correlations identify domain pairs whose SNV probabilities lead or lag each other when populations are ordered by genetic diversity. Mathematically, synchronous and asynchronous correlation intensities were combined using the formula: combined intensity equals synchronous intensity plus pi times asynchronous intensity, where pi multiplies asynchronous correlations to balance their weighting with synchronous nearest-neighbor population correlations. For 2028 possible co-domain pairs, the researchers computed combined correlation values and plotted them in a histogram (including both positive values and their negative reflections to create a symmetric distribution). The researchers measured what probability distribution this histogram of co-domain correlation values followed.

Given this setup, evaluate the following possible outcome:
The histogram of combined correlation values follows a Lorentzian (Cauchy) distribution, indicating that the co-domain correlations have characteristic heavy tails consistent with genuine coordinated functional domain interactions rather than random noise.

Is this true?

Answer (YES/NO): NO